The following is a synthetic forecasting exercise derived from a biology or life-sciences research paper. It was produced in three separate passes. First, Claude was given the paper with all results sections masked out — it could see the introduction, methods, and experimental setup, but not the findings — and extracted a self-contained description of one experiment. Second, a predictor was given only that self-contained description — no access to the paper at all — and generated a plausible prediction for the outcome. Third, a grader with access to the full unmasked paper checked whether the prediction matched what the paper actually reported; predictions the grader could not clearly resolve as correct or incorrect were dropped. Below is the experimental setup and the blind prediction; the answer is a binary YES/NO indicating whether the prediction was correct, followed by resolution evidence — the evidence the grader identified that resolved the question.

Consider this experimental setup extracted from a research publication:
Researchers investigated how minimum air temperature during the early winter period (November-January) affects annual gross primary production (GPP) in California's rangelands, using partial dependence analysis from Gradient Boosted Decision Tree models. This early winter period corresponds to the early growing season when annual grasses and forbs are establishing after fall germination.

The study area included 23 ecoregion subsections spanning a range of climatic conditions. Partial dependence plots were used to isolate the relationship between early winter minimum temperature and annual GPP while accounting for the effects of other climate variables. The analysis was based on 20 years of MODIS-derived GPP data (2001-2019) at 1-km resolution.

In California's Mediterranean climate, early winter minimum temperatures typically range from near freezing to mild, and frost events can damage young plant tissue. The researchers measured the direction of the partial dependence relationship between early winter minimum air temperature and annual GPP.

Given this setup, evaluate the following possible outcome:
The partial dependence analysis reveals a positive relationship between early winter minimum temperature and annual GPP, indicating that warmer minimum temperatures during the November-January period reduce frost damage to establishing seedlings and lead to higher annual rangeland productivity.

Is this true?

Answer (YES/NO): YES